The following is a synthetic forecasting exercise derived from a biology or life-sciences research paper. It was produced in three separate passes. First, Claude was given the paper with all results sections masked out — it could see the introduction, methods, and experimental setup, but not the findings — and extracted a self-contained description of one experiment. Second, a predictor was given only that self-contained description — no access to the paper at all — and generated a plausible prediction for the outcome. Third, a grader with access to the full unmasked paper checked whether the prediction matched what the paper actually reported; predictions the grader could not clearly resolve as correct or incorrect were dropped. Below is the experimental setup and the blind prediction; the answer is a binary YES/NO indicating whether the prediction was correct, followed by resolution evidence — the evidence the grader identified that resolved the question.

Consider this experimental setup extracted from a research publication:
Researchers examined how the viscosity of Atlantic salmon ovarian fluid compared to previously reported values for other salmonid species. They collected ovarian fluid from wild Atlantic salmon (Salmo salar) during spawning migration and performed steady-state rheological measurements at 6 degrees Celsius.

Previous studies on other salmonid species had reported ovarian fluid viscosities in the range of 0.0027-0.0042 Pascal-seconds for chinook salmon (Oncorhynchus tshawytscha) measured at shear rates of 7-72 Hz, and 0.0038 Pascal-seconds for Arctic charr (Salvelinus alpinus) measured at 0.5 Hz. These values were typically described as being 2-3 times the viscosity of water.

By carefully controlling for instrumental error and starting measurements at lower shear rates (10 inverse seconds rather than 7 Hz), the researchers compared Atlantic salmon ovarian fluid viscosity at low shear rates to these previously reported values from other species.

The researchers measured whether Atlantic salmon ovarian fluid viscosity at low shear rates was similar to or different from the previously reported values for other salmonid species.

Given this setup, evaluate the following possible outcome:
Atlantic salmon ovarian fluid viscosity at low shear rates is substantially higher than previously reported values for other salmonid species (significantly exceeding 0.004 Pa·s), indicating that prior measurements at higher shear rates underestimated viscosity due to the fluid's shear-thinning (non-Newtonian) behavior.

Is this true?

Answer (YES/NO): YES